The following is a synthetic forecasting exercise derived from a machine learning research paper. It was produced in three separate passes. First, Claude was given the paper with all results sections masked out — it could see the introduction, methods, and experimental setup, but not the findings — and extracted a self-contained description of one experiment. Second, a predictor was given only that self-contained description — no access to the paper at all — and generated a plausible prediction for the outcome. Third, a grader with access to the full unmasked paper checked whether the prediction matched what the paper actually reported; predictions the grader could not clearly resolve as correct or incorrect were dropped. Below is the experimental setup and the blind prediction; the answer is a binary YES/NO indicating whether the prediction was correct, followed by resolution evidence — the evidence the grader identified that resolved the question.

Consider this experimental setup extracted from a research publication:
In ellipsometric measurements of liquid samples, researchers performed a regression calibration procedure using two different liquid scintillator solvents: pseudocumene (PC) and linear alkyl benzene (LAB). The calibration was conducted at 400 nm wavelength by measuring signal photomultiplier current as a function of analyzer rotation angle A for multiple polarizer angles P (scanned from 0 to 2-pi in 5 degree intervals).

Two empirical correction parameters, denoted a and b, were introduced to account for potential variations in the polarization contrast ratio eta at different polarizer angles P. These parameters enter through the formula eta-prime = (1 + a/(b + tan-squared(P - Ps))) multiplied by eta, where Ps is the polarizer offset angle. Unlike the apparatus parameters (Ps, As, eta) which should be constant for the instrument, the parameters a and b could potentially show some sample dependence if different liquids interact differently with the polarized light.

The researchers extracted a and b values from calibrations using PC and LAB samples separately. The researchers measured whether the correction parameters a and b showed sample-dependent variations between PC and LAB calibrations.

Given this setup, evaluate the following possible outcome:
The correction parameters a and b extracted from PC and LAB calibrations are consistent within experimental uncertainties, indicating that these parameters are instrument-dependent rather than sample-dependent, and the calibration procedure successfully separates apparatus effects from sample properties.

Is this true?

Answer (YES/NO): NO